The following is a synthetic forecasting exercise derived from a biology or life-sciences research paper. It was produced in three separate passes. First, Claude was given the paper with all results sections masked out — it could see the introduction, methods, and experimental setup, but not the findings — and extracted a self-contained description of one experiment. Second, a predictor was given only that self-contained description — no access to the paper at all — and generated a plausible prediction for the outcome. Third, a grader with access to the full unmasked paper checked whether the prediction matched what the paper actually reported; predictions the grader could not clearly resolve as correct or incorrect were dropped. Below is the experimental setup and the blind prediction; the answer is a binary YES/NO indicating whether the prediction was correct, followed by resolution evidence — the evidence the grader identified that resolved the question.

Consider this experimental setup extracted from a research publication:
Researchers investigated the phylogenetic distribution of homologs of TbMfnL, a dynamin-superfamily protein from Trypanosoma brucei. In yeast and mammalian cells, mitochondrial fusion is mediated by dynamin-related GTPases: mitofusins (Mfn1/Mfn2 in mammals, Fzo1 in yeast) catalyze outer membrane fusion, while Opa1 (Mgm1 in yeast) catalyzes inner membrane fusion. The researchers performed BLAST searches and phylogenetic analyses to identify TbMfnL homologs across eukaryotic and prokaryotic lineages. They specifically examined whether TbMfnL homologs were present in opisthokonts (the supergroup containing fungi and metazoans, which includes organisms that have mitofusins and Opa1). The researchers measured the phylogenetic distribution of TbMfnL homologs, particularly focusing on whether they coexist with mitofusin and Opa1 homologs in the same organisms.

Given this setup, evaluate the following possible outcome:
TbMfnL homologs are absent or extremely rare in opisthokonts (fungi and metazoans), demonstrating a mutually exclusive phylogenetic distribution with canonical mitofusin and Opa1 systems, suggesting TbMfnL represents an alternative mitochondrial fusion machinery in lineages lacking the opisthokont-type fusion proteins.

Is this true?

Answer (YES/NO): YES